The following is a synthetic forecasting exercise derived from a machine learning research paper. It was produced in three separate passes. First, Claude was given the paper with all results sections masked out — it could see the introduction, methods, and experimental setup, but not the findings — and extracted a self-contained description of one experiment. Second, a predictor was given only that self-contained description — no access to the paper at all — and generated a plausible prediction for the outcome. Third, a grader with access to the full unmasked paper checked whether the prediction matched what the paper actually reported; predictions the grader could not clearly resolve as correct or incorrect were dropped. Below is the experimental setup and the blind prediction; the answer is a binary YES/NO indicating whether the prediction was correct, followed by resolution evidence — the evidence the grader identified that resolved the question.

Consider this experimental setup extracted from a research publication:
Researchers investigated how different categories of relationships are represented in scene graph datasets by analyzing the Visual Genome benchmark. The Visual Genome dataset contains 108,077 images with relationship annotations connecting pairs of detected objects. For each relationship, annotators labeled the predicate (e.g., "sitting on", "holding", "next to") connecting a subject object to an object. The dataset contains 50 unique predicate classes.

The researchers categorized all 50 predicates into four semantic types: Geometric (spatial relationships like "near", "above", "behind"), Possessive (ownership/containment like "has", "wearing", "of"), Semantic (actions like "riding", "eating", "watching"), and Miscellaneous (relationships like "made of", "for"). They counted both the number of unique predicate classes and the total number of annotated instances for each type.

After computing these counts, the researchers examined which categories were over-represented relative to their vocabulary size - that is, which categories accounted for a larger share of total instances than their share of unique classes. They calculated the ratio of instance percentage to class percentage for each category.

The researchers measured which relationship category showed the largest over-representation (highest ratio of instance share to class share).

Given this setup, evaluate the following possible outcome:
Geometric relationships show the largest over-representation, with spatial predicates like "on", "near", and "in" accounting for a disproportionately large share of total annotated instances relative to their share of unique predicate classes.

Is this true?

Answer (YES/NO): NO